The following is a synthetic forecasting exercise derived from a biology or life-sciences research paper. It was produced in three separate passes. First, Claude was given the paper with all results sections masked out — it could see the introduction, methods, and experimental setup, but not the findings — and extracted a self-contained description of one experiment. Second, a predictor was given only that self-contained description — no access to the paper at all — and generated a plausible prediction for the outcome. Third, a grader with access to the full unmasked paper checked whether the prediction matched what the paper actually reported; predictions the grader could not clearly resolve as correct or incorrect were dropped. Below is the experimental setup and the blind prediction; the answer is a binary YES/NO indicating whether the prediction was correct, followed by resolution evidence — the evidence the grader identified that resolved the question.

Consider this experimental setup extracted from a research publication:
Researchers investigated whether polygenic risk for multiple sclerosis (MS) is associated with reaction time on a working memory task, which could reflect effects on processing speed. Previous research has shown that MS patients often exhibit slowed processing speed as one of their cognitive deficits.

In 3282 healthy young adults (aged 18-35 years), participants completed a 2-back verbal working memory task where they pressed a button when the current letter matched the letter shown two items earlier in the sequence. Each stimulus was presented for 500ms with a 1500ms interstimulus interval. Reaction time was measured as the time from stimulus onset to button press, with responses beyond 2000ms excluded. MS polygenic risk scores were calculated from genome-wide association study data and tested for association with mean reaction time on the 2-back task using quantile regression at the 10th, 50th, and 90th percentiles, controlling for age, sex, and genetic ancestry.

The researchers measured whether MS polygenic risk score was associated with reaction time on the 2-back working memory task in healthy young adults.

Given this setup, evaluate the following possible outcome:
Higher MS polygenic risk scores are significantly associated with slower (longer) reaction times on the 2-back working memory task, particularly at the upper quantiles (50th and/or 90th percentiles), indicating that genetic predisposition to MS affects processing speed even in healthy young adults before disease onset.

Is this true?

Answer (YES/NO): NO